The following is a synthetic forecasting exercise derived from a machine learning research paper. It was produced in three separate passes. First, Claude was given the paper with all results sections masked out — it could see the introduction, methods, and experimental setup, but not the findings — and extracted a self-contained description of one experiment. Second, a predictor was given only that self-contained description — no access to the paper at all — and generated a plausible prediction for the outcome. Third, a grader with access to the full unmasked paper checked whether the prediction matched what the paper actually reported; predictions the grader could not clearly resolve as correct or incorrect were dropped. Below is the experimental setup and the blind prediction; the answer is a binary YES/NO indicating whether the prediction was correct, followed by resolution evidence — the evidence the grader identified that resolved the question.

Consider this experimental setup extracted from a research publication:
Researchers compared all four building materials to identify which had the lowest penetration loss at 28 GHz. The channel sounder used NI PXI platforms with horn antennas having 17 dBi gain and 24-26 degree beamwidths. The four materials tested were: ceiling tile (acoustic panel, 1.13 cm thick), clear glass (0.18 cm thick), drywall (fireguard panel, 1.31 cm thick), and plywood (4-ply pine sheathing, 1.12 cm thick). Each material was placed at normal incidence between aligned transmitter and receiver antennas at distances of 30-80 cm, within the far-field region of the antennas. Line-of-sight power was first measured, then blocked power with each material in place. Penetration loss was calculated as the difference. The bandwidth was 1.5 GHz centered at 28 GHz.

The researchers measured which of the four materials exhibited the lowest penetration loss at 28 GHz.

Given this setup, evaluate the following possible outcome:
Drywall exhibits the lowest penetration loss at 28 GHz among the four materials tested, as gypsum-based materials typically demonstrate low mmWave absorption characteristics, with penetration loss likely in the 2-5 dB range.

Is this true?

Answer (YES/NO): NO